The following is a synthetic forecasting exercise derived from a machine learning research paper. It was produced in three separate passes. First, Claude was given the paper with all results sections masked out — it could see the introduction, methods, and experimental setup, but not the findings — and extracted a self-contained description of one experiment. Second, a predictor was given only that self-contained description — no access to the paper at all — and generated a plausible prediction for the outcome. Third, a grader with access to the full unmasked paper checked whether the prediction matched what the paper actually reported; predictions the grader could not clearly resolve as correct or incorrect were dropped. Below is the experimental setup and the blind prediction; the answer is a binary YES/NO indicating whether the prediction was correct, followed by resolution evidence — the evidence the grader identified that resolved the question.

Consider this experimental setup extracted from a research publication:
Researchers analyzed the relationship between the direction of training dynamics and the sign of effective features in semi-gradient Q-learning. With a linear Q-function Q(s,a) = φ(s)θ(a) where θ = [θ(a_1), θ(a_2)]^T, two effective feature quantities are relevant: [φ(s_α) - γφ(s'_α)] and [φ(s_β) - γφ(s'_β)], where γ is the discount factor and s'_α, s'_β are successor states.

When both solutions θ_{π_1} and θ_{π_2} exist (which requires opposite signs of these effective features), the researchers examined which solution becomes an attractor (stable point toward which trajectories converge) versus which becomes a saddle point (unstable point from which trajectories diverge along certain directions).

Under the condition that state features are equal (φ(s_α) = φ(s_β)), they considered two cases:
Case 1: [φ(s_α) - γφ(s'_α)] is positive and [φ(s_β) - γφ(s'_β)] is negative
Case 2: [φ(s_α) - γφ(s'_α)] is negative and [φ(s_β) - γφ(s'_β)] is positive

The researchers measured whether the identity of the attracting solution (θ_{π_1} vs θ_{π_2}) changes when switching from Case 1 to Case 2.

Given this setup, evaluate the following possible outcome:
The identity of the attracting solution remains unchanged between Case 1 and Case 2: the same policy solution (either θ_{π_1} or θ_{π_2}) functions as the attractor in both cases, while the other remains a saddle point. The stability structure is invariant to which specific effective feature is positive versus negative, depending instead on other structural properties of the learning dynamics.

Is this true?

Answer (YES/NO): NO